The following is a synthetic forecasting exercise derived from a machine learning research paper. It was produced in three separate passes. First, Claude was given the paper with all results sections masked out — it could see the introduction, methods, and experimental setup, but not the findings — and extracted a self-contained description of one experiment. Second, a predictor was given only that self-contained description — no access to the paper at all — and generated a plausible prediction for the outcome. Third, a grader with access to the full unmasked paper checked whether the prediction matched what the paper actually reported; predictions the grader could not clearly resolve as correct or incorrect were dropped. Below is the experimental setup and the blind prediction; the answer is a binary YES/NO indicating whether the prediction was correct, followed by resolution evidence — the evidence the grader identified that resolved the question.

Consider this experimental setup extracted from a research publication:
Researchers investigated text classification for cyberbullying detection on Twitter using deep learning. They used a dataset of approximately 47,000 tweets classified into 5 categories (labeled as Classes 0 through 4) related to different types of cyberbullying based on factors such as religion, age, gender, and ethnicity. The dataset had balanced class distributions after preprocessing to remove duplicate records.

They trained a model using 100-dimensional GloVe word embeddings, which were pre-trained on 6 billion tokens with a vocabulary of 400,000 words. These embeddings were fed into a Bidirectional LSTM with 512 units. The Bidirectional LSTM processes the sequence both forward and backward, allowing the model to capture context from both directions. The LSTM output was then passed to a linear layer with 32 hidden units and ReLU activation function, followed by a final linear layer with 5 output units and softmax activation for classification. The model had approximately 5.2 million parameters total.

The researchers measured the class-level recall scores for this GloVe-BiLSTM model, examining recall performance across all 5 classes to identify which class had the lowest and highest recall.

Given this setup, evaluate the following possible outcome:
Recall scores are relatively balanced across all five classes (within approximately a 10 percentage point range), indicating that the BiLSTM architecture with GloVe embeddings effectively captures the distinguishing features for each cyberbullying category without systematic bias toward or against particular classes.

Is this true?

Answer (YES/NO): NO